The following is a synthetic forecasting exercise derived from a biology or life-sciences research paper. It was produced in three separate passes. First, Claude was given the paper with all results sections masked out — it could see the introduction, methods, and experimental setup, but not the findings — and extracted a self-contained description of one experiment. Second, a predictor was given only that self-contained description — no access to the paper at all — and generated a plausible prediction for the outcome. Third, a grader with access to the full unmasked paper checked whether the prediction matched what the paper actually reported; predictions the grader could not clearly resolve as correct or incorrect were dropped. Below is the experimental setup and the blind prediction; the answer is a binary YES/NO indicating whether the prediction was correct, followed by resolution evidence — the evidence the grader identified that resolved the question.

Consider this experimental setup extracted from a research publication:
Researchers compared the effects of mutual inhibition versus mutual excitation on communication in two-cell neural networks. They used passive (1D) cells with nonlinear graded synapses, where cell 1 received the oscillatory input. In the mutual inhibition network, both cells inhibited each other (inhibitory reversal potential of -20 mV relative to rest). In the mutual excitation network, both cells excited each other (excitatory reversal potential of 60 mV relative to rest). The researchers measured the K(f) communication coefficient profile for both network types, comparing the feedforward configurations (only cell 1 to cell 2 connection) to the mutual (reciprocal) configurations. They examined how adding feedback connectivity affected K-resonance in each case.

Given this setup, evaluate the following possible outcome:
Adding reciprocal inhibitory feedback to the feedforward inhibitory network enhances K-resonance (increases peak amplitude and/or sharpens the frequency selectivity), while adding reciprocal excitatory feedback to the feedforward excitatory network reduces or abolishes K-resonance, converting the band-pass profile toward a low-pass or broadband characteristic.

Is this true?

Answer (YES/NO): YES